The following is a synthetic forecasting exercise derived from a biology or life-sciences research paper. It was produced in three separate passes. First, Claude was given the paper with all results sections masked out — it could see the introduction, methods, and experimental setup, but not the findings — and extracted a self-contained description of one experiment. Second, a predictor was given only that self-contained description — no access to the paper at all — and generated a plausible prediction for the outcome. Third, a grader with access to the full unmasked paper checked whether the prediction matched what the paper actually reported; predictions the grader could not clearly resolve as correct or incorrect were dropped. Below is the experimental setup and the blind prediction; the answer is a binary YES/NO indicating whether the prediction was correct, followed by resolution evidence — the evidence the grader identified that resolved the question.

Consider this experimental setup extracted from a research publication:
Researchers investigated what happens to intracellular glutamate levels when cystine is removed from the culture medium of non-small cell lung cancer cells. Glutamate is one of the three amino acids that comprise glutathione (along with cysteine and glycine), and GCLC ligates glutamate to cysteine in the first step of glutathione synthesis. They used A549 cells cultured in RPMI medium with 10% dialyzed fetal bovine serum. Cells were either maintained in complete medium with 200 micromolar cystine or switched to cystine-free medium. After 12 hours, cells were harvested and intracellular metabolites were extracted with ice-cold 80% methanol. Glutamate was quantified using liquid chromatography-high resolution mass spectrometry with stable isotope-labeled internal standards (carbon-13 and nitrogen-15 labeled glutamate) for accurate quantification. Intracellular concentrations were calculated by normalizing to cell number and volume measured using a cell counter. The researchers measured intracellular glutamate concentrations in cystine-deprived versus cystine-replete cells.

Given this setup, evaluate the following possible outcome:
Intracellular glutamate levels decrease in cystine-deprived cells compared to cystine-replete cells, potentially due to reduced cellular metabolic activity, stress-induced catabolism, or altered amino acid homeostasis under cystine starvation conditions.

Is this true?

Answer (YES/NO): NO